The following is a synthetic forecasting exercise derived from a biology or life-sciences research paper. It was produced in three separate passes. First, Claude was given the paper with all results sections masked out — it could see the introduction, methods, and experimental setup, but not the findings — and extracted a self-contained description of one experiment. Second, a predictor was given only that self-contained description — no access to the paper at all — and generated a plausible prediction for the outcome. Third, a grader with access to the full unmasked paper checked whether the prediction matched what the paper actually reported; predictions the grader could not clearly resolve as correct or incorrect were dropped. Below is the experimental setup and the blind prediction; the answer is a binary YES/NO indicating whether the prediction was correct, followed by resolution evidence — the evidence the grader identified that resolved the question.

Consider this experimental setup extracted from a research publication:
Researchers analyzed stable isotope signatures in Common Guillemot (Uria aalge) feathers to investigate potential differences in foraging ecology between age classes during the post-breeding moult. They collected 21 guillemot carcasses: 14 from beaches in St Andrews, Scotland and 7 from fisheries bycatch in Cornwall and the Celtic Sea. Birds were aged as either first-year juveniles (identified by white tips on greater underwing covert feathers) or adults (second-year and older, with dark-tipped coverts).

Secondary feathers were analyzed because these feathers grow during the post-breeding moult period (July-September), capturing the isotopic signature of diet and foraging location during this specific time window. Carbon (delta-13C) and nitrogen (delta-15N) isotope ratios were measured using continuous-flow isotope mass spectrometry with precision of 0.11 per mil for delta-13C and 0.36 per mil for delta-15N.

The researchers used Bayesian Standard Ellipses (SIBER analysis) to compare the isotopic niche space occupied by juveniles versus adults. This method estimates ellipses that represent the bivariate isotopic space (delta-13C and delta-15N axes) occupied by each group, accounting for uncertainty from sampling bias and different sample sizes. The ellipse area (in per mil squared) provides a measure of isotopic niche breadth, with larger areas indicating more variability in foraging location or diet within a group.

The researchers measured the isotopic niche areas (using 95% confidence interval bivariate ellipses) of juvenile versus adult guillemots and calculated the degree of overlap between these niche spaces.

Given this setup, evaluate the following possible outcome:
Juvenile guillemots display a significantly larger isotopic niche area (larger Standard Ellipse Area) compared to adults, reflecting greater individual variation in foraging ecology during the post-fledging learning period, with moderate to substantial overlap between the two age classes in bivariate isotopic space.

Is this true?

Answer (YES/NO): NO